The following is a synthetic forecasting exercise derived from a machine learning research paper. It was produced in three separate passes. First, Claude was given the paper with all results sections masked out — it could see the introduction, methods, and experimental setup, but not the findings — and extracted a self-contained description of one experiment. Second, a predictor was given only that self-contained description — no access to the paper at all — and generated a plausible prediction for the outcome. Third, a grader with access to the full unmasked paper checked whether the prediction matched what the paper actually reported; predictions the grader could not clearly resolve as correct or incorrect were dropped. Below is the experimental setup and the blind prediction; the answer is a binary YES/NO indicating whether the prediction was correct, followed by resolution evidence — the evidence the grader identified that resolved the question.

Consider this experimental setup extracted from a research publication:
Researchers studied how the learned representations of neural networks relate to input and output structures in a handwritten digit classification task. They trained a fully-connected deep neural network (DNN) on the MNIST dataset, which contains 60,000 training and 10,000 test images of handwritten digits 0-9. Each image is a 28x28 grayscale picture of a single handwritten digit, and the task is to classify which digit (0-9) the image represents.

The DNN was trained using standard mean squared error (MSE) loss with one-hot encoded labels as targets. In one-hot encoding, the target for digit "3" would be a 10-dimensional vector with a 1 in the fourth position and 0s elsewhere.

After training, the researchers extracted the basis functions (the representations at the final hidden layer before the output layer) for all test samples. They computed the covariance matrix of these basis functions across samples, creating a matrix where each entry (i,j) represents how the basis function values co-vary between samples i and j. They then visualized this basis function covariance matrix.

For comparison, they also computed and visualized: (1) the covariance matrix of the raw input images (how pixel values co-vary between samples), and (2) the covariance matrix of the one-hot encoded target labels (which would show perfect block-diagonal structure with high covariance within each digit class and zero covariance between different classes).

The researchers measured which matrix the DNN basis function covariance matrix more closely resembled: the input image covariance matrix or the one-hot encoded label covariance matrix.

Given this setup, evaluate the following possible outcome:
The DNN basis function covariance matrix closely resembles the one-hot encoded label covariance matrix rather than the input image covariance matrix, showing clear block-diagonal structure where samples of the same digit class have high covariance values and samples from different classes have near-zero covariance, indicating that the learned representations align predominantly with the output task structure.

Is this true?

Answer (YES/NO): NO